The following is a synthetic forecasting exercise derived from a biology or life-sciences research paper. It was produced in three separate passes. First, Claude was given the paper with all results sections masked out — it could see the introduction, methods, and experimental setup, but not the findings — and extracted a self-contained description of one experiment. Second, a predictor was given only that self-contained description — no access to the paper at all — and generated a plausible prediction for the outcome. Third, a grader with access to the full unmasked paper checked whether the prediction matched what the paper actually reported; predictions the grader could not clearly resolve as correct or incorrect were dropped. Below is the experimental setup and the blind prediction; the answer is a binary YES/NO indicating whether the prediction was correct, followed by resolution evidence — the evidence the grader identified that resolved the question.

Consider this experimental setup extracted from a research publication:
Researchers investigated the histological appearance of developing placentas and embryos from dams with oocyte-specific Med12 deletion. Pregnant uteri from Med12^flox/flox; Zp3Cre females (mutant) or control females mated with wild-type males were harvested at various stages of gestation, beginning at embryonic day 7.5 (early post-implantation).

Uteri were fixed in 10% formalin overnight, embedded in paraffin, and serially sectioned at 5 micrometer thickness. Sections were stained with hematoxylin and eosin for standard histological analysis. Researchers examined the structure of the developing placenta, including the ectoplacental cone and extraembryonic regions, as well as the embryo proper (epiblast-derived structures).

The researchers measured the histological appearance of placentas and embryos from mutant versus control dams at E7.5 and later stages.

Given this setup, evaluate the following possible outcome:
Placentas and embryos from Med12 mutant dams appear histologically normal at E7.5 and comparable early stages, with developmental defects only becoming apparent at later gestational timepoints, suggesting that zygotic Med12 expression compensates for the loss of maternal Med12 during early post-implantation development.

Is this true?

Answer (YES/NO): NO